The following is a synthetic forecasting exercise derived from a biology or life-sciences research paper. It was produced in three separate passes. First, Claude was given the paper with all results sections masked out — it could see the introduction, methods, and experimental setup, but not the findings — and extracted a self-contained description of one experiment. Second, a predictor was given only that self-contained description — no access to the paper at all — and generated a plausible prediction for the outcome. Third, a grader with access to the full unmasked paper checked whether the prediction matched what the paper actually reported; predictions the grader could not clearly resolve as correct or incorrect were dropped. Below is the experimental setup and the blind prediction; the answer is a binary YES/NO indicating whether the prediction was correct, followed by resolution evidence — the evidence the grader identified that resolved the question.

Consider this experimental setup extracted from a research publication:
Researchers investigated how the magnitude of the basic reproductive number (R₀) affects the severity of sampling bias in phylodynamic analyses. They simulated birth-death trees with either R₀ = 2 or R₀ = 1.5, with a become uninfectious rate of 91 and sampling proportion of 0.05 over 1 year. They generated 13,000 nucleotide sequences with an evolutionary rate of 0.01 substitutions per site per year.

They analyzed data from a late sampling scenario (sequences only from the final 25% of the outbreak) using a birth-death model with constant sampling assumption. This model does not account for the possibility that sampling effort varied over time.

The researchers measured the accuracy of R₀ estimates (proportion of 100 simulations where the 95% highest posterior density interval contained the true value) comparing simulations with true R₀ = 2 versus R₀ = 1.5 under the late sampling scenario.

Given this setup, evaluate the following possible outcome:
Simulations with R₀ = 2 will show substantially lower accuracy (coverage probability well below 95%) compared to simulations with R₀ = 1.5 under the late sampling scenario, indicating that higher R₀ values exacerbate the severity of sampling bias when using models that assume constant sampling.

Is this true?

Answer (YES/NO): NO